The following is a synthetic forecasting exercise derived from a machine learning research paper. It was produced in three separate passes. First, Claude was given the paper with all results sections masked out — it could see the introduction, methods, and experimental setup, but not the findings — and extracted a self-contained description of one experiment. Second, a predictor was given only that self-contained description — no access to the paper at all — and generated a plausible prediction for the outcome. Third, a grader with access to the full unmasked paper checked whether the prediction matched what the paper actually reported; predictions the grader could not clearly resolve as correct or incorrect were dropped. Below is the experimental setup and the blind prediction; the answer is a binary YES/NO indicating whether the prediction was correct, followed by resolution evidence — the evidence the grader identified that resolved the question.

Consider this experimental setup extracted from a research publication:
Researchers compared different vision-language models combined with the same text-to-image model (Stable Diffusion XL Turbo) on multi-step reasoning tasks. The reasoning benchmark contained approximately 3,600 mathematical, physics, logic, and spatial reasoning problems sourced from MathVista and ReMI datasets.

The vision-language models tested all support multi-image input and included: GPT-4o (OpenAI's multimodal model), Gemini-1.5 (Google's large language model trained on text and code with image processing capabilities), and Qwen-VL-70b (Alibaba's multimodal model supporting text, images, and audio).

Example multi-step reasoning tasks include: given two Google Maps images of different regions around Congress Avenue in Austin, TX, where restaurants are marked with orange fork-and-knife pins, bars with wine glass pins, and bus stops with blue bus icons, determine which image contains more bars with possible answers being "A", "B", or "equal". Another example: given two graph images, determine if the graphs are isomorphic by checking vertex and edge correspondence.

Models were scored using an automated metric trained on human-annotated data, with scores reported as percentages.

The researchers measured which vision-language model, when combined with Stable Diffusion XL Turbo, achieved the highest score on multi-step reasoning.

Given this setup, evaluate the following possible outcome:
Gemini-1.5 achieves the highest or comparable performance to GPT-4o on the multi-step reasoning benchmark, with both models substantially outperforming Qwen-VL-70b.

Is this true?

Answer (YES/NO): NO